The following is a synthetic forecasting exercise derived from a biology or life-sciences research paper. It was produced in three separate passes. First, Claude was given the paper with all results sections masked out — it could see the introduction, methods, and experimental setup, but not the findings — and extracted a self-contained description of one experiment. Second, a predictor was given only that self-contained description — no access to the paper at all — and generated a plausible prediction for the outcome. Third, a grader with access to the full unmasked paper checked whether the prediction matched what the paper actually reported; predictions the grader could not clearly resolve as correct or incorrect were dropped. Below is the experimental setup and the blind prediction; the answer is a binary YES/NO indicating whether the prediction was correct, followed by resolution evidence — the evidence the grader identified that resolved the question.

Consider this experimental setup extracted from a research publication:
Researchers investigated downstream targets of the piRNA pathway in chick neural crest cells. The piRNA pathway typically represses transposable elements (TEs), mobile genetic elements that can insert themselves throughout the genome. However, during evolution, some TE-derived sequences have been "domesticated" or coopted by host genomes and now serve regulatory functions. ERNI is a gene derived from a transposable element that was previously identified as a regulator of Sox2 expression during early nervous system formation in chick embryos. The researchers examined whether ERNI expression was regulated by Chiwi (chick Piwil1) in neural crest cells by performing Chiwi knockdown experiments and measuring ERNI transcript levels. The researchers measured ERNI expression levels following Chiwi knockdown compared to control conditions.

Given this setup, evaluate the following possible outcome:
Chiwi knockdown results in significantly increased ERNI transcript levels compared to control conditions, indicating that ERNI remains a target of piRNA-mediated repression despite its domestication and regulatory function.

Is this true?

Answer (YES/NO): YES